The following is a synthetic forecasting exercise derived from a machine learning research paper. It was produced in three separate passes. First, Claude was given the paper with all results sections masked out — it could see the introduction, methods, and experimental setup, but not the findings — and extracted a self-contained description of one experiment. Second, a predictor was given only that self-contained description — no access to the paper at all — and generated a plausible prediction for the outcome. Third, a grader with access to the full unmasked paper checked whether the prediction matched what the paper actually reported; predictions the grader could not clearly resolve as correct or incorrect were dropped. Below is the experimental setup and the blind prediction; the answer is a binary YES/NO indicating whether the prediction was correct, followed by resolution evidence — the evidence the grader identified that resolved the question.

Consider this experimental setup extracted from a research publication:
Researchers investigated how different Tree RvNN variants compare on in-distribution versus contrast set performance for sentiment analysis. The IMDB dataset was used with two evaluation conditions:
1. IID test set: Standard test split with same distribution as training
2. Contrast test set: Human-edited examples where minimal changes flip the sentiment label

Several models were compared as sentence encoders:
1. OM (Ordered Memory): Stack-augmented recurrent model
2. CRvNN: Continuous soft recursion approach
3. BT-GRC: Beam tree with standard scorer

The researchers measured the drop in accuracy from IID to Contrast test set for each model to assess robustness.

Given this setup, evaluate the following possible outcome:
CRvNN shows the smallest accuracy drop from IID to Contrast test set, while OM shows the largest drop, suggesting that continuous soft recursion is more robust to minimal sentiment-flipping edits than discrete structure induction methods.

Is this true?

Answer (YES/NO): NO